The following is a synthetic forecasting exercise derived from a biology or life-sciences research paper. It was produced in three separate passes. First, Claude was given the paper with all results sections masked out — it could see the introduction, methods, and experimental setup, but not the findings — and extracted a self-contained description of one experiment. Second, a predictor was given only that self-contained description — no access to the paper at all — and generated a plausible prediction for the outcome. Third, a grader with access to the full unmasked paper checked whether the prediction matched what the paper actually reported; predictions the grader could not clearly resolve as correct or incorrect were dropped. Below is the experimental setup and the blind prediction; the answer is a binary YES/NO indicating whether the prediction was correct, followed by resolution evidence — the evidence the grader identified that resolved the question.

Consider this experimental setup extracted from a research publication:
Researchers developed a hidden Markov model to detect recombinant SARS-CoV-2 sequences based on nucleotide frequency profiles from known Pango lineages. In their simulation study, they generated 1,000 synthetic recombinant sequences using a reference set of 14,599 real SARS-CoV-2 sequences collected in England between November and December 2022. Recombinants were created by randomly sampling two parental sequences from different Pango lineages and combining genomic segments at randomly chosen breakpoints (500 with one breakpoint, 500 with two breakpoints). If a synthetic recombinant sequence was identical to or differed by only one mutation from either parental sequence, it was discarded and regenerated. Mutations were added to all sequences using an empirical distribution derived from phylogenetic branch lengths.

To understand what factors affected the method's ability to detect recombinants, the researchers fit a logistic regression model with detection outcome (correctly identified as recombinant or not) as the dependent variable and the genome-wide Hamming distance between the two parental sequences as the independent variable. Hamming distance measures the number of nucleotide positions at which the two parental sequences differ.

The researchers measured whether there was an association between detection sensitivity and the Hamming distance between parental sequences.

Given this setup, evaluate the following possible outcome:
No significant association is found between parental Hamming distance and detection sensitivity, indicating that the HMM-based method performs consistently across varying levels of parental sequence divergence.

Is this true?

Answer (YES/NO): NO